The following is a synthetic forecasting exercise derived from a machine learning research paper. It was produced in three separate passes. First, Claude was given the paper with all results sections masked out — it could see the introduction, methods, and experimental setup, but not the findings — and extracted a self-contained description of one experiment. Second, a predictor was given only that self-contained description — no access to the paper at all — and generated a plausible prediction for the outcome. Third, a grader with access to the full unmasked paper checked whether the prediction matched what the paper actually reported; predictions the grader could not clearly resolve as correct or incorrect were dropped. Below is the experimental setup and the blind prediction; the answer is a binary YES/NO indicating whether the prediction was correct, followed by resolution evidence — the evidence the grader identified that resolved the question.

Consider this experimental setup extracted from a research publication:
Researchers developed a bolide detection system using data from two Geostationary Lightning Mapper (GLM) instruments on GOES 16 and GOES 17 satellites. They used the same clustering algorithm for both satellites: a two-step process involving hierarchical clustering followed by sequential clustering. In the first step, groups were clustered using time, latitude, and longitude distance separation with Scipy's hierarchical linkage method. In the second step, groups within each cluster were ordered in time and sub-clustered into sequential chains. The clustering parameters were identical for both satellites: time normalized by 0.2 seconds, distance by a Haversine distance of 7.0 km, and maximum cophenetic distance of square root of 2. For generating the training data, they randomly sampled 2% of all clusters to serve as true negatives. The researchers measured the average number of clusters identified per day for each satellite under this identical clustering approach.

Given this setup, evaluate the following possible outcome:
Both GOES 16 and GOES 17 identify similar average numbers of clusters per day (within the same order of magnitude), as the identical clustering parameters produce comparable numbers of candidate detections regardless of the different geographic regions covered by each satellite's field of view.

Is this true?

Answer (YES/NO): NO